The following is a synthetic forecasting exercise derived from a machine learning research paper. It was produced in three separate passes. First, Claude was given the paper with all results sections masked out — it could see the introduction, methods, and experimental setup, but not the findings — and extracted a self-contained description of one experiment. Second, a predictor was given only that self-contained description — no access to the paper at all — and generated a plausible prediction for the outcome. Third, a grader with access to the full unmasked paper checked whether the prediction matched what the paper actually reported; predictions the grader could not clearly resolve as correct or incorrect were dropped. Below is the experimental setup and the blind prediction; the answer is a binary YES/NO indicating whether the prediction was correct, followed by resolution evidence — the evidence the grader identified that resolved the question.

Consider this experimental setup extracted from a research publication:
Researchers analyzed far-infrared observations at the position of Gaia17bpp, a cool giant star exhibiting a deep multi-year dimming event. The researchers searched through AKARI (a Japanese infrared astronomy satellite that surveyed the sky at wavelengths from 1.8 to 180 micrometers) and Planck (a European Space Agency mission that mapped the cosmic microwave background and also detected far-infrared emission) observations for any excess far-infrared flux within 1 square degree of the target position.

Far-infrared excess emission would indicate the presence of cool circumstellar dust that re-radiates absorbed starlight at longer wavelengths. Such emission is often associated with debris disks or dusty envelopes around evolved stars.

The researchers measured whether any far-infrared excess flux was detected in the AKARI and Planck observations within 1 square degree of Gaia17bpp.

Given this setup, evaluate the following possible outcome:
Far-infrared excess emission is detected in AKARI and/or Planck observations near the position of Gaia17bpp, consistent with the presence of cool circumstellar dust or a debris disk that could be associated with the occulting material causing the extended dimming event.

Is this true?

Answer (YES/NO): NO